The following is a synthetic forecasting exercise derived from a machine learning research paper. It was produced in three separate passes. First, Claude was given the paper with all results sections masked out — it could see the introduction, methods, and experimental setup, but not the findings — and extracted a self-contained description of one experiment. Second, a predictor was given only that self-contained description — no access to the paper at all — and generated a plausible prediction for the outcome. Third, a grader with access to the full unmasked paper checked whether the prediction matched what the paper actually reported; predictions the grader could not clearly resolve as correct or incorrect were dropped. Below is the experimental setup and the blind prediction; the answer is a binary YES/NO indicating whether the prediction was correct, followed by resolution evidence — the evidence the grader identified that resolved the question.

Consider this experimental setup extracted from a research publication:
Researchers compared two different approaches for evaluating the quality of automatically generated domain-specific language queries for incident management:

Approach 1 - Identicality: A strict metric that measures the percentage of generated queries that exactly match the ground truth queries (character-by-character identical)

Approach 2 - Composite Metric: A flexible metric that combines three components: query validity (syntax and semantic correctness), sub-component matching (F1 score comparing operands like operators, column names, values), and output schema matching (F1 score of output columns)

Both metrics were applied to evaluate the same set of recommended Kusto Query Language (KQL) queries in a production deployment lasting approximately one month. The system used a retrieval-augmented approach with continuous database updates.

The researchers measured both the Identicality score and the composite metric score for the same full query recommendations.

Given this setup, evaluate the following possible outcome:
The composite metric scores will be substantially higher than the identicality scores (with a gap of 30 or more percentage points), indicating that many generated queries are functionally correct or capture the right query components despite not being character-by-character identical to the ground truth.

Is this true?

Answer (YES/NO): YES